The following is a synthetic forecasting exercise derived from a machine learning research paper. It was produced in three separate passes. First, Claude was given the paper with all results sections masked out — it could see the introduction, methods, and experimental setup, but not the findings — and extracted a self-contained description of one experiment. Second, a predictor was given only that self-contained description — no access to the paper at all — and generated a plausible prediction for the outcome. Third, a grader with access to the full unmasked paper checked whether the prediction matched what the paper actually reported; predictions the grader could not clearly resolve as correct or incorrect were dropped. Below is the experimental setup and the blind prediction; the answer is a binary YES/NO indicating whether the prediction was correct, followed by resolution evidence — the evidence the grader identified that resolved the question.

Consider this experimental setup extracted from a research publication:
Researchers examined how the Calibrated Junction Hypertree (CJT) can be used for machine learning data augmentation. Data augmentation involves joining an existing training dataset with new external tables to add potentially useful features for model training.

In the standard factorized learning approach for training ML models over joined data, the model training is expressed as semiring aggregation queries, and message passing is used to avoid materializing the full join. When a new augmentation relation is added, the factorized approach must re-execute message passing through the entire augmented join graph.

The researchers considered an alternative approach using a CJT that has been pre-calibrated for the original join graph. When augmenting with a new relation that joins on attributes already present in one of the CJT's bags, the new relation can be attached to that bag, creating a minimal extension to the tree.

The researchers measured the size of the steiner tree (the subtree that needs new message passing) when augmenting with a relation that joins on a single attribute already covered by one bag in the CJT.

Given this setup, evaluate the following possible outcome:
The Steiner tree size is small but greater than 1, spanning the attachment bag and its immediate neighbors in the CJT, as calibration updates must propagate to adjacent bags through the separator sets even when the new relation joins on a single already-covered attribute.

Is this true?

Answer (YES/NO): NO